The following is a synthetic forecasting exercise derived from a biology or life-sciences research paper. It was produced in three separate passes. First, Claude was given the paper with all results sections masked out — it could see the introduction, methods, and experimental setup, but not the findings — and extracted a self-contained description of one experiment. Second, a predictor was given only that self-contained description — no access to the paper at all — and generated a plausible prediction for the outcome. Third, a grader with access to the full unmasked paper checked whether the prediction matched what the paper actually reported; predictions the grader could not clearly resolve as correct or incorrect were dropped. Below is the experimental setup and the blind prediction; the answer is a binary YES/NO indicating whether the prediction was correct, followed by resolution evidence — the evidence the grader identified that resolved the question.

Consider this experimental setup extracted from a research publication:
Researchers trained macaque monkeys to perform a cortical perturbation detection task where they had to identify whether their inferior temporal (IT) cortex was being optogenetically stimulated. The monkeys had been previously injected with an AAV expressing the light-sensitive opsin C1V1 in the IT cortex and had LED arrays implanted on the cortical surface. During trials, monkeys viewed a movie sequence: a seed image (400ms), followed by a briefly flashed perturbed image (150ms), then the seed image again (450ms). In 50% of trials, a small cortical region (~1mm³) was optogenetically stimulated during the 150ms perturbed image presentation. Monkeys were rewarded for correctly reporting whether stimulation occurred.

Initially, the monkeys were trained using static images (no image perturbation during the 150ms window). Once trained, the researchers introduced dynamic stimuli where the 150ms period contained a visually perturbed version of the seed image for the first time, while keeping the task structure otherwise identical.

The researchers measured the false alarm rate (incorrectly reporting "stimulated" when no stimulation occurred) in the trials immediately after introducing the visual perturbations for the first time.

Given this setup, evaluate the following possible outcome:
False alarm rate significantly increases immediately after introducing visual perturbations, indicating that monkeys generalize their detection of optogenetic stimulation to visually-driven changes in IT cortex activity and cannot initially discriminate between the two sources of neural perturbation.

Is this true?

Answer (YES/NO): YES